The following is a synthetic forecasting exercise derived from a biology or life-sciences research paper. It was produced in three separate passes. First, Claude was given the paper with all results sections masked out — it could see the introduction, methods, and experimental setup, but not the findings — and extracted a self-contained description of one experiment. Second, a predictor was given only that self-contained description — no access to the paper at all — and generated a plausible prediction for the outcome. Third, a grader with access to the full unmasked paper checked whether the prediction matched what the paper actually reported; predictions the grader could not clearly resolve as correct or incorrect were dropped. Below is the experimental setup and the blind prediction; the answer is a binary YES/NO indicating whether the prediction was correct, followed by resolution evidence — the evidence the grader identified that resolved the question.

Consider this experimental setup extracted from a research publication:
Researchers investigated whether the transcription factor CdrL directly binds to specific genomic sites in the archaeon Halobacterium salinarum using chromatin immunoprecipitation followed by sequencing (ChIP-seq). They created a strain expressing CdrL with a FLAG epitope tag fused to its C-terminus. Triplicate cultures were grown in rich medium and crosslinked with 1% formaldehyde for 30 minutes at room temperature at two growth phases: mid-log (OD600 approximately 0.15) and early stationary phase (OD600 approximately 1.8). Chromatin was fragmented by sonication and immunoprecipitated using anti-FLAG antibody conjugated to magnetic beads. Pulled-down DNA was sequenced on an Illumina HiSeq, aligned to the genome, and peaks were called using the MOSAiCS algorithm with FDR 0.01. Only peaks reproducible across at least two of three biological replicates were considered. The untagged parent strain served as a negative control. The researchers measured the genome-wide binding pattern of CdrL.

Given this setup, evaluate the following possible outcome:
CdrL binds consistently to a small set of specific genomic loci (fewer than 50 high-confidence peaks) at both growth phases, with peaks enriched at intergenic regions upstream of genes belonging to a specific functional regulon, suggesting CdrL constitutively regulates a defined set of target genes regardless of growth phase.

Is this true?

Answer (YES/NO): NO